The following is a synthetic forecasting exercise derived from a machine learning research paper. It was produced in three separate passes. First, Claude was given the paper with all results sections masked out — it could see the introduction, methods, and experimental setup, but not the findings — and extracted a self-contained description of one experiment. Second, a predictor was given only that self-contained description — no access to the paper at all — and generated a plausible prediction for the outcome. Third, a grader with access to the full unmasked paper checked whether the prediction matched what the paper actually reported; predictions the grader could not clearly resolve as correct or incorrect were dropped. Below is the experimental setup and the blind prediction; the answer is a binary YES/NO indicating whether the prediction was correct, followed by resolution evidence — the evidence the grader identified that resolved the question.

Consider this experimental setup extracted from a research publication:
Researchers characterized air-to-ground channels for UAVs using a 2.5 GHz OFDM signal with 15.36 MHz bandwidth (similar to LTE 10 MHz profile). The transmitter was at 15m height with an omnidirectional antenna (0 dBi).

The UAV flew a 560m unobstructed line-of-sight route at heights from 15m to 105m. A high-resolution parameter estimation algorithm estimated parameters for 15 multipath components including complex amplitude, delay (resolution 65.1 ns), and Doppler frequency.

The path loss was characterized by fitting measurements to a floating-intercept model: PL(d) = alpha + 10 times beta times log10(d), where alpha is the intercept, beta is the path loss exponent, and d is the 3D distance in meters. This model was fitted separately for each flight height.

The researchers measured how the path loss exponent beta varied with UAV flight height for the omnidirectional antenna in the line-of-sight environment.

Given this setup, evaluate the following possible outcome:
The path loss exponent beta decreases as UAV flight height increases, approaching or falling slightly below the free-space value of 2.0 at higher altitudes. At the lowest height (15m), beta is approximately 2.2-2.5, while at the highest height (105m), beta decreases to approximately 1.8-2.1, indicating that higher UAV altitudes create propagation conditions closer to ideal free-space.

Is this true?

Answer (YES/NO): NO